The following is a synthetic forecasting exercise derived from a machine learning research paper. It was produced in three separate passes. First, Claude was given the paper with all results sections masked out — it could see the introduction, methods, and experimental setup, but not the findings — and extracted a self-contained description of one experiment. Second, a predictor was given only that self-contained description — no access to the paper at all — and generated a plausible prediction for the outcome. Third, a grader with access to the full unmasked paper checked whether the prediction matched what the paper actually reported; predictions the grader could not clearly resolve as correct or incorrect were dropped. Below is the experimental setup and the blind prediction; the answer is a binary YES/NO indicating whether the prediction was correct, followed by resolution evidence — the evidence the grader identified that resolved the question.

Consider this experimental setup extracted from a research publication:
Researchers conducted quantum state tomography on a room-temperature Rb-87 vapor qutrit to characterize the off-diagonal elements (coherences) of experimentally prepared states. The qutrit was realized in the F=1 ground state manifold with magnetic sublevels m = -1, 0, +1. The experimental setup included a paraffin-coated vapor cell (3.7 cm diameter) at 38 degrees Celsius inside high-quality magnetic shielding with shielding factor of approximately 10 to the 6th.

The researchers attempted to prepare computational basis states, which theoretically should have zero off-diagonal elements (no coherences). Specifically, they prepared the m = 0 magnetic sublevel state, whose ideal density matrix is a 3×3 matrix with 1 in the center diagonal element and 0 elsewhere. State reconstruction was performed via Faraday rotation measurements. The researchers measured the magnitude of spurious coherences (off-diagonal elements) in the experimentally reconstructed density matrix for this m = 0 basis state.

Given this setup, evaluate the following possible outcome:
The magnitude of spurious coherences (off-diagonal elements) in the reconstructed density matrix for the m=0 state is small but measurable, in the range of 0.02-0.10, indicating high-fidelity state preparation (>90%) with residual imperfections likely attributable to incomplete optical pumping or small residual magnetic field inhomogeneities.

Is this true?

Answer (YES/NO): NO